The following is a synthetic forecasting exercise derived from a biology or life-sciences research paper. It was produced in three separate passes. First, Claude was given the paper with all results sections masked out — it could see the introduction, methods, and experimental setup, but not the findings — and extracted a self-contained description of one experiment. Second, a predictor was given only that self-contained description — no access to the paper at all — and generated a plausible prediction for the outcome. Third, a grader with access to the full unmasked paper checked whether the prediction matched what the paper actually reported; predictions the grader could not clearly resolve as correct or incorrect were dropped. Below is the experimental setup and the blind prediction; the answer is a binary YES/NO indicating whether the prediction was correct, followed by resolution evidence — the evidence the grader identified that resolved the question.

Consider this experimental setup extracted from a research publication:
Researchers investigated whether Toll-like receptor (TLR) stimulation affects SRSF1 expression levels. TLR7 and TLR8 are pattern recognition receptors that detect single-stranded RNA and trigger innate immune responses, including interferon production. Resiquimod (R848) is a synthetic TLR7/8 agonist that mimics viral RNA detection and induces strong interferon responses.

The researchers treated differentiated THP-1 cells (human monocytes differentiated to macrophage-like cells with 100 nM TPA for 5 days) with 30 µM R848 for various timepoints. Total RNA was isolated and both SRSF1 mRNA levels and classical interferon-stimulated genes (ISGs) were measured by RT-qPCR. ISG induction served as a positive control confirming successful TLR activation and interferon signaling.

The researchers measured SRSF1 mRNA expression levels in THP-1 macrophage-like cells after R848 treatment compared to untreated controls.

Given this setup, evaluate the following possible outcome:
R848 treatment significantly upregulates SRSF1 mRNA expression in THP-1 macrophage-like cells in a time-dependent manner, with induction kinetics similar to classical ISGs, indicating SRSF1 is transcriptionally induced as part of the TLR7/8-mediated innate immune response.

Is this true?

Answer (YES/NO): NO